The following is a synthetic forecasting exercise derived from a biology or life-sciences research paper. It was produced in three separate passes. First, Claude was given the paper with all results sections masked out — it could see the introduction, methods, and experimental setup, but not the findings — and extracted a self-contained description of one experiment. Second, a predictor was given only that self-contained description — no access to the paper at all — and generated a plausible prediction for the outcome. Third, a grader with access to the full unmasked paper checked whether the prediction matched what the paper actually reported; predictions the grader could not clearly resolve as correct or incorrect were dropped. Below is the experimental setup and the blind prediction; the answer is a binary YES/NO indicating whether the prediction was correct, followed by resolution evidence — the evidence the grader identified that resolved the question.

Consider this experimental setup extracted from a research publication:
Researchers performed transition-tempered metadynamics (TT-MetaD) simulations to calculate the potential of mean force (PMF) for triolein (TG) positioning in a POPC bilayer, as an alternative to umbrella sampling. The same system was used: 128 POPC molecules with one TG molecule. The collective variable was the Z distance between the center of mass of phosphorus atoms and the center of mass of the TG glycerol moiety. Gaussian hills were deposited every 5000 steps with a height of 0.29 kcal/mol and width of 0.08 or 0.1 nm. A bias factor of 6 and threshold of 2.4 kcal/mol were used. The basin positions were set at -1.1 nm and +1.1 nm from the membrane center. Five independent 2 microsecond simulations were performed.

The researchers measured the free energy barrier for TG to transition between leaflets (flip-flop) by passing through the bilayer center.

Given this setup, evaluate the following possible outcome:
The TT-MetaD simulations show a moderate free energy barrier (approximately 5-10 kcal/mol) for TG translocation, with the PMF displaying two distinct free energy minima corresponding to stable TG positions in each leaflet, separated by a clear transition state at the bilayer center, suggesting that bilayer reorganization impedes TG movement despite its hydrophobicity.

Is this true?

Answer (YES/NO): NO